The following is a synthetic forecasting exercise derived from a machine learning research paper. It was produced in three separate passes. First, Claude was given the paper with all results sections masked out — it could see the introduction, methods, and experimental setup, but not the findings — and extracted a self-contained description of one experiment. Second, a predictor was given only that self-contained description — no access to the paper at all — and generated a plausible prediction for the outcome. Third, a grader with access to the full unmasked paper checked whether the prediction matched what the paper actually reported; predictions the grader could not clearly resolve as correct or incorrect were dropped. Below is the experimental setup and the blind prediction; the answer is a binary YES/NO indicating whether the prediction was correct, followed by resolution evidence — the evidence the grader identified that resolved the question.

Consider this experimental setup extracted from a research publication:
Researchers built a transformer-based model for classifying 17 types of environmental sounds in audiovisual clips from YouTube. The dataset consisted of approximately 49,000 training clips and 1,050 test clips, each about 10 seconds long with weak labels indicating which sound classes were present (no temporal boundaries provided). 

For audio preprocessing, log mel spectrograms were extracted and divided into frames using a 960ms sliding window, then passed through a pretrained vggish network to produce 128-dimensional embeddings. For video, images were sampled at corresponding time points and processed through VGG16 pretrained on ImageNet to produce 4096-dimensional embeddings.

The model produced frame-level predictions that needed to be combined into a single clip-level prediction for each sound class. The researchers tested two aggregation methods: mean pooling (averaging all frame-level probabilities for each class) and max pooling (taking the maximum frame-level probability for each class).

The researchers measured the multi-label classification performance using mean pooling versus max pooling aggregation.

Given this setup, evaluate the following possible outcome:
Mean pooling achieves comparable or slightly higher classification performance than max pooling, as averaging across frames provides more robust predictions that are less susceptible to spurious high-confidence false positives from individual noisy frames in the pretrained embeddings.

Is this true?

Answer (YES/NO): YES